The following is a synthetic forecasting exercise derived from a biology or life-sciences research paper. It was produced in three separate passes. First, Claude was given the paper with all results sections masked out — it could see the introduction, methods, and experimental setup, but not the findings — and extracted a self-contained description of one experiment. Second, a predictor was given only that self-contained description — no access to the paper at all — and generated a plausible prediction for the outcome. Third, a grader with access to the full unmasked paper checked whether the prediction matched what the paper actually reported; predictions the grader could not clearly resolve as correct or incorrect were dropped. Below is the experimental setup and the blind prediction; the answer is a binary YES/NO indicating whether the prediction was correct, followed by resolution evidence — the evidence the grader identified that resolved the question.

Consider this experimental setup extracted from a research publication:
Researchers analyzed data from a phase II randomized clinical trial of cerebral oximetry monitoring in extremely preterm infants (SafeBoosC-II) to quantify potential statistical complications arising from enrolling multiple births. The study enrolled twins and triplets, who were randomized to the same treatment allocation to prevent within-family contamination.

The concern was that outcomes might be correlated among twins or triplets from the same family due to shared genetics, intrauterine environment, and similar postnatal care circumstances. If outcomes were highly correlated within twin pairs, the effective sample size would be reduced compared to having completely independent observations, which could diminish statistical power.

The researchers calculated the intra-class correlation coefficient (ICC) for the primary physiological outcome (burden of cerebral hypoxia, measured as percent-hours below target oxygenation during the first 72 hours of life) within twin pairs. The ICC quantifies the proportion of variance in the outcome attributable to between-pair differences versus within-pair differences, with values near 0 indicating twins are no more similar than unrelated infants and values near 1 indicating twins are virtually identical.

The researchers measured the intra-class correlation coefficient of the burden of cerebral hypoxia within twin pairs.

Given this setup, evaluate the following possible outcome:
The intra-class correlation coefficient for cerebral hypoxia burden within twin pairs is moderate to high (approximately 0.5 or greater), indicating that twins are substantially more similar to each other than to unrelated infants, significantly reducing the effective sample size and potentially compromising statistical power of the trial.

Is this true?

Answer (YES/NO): NO